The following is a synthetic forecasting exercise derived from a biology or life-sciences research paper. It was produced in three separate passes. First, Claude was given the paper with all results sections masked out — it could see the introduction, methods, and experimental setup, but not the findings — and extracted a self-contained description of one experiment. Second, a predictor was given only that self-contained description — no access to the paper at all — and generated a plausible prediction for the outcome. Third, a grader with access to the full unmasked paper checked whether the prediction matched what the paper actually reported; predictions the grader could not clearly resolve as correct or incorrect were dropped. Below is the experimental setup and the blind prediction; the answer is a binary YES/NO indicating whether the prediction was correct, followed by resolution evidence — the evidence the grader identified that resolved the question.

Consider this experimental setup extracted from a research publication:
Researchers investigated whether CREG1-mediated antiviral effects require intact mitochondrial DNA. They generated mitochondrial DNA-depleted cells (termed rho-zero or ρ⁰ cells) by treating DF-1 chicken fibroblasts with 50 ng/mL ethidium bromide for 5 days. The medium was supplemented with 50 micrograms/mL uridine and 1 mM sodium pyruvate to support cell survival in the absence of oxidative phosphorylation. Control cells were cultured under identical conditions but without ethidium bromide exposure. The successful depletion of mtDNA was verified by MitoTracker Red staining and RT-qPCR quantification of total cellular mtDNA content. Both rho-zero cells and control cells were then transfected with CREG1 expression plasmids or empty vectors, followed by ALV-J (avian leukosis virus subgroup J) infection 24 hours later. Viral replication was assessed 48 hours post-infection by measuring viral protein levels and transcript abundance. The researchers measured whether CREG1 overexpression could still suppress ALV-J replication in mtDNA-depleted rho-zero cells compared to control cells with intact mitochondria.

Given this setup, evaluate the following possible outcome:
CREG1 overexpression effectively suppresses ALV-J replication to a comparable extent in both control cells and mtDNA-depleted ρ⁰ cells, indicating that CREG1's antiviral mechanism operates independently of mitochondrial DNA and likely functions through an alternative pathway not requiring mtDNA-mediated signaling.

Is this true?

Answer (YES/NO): NO